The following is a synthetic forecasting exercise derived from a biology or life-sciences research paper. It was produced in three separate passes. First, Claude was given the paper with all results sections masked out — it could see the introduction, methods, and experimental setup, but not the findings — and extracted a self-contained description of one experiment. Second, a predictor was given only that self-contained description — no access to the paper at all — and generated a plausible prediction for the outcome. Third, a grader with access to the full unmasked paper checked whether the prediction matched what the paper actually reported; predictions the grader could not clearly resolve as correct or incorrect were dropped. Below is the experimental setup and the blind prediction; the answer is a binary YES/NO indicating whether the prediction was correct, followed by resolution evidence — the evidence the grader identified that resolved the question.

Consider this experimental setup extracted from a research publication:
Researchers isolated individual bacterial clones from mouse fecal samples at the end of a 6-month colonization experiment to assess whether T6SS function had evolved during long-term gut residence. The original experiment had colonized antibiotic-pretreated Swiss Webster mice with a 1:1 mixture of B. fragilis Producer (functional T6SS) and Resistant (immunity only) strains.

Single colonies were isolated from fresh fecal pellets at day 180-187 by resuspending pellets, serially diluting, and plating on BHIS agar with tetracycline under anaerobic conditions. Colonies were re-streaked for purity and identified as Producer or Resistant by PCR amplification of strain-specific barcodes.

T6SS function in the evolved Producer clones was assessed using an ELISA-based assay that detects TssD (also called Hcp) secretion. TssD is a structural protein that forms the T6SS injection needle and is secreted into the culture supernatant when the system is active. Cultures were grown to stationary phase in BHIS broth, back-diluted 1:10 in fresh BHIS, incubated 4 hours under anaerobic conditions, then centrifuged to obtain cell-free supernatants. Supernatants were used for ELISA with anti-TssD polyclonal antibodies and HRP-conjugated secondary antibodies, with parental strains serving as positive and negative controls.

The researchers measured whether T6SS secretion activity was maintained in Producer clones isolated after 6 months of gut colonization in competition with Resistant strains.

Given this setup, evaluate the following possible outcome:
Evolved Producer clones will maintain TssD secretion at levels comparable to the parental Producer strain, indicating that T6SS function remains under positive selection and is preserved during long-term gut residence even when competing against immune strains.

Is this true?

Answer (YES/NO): YES